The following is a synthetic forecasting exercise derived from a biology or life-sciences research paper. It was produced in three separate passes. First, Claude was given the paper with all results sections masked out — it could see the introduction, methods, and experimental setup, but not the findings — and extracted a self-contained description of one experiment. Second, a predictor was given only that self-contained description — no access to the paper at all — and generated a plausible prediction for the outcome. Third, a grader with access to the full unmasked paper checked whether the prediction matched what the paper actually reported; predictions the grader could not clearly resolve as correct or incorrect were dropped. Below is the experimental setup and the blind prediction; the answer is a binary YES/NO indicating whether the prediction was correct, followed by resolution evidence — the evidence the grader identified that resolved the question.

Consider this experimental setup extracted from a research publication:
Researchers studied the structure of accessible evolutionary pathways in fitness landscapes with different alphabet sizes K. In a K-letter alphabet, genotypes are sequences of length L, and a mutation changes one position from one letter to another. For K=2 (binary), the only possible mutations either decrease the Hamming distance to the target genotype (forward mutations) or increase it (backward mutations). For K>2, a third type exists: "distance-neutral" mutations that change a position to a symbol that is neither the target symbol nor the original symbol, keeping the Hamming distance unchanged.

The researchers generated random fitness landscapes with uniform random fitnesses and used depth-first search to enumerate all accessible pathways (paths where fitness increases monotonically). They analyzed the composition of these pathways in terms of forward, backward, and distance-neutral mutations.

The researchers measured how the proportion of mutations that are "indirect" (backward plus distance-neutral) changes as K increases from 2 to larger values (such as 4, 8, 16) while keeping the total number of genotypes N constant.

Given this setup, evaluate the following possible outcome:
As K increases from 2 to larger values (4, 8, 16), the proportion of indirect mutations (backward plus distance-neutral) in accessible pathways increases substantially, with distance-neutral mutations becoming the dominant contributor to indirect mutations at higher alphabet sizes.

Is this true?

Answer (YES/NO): YES